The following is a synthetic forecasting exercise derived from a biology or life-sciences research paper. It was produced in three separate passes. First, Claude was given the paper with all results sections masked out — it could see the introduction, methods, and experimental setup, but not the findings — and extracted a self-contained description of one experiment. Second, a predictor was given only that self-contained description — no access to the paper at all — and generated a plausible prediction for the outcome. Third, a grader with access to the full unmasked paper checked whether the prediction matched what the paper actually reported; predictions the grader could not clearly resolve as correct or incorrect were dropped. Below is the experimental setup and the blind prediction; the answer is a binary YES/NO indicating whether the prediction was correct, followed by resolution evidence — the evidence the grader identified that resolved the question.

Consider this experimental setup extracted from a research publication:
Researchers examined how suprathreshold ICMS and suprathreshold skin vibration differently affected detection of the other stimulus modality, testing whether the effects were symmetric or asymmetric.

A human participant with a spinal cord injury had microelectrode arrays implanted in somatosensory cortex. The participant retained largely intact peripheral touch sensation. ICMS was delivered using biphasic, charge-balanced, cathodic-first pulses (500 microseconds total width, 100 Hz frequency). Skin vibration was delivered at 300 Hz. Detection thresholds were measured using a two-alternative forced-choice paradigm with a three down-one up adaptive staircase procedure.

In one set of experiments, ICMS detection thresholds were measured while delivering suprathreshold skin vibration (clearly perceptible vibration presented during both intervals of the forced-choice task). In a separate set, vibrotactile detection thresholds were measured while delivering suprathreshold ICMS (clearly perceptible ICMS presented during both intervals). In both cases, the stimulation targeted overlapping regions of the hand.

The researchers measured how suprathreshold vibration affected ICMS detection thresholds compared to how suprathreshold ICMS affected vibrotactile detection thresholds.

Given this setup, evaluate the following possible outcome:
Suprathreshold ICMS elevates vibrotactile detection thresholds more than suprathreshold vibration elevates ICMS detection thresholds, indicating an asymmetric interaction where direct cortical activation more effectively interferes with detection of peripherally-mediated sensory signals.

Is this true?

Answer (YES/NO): NO